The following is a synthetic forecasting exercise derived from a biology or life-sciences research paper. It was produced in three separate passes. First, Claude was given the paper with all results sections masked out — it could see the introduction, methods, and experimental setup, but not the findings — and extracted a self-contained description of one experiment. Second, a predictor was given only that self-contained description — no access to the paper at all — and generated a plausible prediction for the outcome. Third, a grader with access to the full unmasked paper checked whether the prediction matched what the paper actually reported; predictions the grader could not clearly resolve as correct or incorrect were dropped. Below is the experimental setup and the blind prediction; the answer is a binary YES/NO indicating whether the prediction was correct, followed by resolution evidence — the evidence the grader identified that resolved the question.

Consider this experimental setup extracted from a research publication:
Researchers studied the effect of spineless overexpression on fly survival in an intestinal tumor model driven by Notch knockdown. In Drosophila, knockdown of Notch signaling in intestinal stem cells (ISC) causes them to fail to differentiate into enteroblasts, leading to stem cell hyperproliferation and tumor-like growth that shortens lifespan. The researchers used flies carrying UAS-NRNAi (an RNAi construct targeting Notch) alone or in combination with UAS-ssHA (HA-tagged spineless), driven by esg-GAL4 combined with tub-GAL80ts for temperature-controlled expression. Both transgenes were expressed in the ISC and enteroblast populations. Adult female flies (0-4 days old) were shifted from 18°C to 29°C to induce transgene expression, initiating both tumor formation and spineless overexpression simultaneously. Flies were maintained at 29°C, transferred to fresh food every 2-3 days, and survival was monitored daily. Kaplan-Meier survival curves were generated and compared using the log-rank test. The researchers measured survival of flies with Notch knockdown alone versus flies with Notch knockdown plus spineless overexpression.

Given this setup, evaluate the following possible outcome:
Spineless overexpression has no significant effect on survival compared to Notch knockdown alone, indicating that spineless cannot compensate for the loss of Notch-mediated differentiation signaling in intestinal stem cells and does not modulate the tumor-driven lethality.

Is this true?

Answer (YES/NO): NO